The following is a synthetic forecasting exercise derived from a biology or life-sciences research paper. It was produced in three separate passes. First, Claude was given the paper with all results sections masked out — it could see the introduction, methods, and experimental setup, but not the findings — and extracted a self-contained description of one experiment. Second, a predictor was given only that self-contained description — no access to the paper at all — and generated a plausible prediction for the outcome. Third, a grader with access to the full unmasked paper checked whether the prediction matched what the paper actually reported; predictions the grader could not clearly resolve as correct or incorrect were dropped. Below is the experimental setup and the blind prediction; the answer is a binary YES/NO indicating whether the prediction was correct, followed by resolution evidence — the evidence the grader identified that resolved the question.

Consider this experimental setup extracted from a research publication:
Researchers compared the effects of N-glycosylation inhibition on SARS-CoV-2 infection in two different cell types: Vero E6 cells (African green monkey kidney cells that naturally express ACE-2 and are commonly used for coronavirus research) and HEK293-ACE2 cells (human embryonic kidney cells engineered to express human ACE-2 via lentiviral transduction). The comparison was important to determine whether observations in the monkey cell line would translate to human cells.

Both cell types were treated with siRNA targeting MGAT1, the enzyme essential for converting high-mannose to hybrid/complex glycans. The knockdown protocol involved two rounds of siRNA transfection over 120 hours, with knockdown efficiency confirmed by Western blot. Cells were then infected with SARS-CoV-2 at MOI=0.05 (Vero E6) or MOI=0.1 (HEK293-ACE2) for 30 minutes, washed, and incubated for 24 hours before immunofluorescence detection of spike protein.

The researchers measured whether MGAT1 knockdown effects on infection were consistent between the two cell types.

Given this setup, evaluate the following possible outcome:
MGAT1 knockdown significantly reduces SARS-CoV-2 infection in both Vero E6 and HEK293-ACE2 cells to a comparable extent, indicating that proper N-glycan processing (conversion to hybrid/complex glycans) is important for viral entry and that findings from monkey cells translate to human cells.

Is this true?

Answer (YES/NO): NO